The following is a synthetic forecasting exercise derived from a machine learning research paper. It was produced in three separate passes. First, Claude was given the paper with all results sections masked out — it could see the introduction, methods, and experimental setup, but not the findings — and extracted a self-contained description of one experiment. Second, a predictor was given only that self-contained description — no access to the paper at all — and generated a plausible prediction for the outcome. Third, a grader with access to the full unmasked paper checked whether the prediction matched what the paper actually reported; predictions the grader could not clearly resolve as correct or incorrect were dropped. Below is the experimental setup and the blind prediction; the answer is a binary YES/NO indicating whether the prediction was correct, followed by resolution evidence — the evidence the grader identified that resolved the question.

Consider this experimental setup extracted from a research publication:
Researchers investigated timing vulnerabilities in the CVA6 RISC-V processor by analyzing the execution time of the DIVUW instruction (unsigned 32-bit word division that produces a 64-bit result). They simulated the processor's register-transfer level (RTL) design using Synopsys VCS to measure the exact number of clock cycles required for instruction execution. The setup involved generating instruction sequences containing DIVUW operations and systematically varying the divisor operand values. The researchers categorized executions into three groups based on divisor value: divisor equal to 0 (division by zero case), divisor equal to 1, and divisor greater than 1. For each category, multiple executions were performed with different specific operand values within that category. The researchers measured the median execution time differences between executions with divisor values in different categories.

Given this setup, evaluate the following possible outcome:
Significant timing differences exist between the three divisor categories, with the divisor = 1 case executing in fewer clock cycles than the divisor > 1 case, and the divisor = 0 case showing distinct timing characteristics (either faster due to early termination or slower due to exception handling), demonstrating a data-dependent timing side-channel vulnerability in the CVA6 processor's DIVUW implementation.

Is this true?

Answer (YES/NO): YES